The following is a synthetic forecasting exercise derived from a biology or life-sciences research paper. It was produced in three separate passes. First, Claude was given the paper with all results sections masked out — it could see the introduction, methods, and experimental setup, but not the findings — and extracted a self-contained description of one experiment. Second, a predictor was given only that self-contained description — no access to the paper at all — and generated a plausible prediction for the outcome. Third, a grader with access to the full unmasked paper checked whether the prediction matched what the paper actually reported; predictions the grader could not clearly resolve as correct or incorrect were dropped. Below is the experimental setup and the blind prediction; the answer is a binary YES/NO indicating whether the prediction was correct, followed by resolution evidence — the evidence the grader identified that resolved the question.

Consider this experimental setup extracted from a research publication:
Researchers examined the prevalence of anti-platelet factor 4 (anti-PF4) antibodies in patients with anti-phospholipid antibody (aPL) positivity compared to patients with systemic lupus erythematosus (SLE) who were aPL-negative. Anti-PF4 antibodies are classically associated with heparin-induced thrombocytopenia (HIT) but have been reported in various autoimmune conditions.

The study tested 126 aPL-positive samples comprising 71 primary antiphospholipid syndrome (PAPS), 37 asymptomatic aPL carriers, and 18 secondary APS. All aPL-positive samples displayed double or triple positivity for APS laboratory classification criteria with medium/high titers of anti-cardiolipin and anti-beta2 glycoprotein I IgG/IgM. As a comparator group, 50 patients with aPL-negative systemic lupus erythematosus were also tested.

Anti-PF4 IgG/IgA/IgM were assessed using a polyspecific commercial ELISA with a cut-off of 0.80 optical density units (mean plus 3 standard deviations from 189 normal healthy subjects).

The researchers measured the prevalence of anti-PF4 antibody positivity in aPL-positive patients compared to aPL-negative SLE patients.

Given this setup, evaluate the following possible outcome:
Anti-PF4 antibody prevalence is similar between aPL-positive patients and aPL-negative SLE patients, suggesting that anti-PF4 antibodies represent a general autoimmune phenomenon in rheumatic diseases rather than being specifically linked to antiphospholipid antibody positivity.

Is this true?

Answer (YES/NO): NO